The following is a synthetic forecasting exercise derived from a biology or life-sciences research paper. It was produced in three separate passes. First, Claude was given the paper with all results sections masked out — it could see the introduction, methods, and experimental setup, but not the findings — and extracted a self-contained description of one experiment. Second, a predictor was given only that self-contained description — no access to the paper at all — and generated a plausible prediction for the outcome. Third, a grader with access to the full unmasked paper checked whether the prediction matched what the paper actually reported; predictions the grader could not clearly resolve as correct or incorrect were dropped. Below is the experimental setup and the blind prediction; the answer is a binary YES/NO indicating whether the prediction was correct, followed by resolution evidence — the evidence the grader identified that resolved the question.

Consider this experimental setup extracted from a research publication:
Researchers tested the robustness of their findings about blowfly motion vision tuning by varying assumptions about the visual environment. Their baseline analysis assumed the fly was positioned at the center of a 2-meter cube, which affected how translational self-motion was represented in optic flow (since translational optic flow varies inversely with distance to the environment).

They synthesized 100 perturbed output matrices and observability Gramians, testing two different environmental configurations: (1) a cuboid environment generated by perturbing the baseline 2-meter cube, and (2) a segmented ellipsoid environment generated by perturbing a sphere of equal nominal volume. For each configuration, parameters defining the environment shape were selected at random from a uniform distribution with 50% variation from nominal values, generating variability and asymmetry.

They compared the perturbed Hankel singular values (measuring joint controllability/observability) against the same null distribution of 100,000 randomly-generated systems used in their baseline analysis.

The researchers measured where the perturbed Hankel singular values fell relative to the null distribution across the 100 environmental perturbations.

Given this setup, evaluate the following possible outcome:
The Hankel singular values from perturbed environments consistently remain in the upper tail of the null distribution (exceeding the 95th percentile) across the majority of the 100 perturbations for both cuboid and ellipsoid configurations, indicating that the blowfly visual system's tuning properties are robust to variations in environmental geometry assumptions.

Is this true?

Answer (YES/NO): YES